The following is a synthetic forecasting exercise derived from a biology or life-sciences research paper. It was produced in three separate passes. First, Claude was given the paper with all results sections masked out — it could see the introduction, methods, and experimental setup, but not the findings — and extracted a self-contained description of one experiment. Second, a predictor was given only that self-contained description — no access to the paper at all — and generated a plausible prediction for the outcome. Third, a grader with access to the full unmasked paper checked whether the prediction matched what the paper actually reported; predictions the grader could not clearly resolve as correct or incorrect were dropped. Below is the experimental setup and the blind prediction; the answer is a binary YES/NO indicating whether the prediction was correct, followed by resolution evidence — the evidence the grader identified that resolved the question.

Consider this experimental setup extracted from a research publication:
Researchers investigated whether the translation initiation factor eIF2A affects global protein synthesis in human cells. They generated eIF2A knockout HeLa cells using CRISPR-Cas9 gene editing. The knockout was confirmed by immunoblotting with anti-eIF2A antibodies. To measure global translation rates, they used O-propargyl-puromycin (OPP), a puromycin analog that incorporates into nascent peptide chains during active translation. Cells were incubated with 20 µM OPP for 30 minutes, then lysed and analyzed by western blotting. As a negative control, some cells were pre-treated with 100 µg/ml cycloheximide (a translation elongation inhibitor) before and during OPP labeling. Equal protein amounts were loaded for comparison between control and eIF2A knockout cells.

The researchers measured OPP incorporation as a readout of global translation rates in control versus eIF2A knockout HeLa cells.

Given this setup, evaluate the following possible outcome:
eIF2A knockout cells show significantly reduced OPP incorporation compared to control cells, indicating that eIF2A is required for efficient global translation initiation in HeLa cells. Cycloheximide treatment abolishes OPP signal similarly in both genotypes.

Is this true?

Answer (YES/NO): NO